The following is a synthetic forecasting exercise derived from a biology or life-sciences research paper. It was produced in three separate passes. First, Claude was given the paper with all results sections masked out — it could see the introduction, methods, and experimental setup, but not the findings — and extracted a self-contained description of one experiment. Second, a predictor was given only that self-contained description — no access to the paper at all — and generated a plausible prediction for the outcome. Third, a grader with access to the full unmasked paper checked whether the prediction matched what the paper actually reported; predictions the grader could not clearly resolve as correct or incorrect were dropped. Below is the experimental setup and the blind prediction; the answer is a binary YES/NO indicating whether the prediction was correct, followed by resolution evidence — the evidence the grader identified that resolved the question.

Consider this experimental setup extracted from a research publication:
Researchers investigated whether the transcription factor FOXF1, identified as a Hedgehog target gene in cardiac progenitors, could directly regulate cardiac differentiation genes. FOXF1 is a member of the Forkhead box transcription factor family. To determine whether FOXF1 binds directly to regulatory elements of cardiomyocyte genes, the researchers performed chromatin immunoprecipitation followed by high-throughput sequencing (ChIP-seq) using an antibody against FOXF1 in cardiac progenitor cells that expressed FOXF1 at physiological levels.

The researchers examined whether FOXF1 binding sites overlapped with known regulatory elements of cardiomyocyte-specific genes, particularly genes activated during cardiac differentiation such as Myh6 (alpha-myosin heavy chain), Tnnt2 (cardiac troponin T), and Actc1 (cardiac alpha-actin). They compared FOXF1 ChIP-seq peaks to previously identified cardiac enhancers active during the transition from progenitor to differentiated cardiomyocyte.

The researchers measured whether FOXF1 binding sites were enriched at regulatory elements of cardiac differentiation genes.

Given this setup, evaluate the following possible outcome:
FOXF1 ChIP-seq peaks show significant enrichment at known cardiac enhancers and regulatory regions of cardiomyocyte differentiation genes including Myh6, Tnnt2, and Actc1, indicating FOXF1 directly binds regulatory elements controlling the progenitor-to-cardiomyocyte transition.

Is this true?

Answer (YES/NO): NO